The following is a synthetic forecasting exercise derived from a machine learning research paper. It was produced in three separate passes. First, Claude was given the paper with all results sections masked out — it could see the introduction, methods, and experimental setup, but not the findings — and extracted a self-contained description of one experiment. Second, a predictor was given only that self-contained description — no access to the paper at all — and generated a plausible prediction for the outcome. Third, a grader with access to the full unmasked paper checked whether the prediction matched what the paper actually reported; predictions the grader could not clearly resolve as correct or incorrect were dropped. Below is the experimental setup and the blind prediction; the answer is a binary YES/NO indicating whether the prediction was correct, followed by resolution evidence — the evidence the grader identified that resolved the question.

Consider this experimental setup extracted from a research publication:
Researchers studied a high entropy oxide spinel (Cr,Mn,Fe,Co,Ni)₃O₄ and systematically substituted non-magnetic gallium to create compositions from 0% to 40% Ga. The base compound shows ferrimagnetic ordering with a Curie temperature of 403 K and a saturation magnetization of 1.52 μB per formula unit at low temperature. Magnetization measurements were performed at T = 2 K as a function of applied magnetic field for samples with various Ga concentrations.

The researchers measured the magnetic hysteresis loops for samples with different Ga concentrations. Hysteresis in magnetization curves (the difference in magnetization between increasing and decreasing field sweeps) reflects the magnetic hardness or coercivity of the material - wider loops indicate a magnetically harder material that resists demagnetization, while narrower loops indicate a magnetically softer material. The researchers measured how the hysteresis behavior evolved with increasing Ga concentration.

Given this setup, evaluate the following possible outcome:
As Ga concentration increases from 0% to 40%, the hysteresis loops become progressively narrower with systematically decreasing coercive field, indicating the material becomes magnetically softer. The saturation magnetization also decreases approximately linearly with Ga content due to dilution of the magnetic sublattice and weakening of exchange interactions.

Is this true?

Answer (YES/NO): NO